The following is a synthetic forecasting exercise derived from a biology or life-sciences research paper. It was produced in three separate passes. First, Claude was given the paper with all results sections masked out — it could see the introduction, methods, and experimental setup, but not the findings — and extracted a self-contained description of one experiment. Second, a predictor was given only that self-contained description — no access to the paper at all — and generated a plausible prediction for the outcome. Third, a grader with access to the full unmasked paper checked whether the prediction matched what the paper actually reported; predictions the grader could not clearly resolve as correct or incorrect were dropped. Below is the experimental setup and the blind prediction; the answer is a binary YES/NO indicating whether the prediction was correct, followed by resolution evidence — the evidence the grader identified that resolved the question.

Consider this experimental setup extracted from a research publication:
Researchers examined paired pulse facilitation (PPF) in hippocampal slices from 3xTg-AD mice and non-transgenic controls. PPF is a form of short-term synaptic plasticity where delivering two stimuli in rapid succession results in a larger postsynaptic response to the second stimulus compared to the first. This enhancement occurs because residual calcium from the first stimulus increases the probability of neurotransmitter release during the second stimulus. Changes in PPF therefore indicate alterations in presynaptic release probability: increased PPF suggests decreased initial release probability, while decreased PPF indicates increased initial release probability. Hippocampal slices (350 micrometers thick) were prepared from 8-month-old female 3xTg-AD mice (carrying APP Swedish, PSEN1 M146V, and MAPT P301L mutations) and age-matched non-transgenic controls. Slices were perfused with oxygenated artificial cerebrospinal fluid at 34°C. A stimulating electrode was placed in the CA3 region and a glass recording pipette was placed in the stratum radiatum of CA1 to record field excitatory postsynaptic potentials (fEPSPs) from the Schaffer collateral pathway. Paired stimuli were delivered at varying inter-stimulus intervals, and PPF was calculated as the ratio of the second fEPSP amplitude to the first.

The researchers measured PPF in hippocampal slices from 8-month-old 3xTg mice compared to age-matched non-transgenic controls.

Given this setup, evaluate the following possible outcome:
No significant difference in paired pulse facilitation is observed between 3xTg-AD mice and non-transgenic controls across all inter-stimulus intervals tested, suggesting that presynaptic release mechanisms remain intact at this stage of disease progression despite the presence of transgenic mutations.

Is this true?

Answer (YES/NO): NO